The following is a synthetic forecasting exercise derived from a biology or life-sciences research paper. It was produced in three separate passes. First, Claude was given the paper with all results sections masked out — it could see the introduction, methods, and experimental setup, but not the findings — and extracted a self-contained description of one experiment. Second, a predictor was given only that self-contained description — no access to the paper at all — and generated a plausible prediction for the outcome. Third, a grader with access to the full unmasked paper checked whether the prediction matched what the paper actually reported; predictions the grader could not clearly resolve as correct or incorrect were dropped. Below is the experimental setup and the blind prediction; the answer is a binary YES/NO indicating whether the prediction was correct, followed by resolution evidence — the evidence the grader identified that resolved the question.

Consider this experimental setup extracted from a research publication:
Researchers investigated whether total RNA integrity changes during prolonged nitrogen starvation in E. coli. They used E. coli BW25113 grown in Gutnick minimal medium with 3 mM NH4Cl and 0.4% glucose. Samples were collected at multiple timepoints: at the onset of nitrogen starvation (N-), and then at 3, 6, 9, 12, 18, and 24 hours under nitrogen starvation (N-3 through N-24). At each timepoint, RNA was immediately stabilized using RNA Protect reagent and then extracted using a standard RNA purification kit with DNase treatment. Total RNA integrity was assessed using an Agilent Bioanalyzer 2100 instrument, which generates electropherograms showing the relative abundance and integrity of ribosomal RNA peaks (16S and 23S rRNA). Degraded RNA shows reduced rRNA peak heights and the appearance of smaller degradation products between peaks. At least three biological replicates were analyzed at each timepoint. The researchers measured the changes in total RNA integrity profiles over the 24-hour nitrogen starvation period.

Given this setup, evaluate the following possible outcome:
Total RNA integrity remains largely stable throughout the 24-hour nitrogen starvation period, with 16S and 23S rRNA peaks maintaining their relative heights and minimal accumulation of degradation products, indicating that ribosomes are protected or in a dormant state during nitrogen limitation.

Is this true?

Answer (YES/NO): NO